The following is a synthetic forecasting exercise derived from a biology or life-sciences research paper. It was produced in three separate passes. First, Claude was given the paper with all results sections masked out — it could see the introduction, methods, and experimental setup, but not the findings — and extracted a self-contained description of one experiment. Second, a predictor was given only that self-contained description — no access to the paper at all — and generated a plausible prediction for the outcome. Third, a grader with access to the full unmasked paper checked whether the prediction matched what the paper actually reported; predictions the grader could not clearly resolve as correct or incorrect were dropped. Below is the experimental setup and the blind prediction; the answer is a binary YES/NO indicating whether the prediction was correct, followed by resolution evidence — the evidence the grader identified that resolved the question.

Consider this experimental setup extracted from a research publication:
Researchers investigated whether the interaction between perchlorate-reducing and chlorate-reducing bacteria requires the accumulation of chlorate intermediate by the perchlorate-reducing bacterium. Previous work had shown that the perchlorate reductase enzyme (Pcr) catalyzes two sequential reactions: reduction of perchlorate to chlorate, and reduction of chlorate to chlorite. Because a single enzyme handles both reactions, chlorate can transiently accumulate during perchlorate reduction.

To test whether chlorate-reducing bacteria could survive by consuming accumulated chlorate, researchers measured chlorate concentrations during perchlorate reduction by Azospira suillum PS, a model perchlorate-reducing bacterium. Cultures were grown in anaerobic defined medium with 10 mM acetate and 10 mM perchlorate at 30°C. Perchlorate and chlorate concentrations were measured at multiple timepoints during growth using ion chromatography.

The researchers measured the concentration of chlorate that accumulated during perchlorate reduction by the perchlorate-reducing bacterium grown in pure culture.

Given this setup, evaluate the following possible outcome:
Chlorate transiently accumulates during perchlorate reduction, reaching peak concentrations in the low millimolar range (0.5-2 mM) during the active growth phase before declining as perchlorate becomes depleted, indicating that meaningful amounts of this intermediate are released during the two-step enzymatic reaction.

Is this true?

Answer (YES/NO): NO